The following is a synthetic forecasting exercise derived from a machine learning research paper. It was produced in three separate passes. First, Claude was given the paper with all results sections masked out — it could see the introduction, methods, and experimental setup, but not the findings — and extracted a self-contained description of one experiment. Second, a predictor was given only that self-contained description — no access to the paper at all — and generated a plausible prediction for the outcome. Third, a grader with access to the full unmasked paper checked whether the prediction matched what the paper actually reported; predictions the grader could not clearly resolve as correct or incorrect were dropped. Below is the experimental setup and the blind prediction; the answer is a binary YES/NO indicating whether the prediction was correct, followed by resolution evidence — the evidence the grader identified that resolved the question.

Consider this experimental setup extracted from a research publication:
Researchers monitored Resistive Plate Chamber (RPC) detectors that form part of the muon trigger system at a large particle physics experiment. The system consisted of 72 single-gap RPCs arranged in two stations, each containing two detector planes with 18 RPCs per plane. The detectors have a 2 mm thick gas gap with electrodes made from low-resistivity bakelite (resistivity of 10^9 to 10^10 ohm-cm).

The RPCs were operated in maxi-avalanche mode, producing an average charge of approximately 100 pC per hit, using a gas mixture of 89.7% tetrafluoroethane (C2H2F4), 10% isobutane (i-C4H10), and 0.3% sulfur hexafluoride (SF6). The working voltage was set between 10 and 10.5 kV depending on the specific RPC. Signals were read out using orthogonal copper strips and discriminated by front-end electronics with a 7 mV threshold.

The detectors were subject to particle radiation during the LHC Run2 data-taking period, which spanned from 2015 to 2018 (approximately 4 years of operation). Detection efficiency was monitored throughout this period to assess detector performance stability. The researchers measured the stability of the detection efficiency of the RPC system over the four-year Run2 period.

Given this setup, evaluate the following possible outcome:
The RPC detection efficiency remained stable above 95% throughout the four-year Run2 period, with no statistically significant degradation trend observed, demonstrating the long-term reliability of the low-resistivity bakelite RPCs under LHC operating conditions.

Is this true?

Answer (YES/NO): YES